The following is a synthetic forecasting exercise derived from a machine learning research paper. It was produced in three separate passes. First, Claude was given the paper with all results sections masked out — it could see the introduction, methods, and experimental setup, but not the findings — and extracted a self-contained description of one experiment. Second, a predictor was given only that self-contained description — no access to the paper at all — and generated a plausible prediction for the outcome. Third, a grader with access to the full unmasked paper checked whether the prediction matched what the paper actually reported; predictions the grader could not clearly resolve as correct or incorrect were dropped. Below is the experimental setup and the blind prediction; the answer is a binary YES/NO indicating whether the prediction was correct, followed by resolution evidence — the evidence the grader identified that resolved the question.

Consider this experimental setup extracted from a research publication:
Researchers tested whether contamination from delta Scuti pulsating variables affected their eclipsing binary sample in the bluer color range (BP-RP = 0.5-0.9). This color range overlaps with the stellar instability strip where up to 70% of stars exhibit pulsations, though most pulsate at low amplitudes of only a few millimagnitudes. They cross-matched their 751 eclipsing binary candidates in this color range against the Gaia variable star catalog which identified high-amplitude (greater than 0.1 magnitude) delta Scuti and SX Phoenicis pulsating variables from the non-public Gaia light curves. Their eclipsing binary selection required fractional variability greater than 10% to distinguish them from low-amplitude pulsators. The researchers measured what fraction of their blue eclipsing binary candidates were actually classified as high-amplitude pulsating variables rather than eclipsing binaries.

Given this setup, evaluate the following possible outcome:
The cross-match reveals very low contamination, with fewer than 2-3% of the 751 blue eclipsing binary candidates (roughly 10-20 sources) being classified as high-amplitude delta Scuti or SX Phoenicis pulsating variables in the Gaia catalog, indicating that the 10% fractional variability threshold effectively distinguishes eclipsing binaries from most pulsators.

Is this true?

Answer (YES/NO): NO